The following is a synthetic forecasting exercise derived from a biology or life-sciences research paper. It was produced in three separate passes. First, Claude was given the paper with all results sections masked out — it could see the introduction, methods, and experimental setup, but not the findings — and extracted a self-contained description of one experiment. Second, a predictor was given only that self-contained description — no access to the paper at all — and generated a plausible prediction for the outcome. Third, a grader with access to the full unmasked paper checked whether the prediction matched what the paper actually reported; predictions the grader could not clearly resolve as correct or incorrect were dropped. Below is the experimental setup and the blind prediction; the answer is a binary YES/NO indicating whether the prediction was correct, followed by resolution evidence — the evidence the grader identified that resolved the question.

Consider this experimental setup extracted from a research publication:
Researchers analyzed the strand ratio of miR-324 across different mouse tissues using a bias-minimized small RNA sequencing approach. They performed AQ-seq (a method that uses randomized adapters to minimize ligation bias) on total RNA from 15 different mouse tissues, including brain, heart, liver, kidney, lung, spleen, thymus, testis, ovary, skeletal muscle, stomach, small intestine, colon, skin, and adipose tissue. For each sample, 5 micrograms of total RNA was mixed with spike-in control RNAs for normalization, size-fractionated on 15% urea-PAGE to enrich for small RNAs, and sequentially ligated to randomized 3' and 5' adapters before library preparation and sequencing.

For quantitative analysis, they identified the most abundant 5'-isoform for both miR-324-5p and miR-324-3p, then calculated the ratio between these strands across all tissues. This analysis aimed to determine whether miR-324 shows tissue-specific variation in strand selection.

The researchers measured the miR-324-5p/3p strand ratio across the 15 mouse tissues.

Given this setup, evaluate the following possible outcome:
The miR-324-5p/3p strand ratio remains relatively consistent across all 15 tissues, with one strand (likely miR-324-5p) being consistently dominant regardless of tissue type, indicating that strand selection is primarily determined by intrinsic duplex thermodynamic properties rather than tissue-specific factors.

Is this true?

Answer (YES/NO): NO